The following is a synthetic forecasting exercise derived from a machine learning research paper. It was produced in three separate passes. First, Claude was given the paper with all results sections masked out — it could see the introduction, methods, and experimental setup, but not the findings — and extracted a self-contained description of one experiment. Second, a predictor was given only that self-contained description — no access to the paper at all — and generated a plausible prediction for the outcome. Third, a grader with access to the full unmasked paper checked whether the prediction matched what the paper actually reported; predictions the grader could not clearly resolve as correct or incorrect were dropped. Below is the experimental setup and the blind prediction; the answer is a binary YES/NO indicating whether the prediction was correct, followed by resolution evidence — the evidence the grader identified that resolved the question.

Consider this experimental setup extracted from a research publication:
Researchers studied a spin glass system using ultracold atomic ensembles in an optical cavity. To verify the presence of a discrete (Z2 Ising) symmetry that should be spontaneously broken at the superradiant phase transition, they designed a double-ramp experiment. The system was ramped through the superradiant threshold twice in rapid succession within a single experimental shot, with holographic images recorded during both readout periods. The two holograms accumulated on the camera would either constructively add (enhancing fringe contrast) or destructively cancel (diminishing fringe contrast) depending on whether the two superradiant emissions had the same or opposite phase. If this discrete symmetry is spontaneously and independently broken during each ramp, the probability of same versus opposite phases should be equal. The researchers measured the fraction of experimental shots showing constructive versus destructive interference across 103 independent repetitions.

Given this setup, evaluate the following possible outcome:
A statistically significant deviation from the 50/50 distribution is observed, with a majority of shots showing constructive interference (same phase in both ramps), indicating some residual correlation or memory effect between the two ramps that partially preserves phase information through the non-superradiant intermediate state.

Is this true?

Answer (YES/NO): NO